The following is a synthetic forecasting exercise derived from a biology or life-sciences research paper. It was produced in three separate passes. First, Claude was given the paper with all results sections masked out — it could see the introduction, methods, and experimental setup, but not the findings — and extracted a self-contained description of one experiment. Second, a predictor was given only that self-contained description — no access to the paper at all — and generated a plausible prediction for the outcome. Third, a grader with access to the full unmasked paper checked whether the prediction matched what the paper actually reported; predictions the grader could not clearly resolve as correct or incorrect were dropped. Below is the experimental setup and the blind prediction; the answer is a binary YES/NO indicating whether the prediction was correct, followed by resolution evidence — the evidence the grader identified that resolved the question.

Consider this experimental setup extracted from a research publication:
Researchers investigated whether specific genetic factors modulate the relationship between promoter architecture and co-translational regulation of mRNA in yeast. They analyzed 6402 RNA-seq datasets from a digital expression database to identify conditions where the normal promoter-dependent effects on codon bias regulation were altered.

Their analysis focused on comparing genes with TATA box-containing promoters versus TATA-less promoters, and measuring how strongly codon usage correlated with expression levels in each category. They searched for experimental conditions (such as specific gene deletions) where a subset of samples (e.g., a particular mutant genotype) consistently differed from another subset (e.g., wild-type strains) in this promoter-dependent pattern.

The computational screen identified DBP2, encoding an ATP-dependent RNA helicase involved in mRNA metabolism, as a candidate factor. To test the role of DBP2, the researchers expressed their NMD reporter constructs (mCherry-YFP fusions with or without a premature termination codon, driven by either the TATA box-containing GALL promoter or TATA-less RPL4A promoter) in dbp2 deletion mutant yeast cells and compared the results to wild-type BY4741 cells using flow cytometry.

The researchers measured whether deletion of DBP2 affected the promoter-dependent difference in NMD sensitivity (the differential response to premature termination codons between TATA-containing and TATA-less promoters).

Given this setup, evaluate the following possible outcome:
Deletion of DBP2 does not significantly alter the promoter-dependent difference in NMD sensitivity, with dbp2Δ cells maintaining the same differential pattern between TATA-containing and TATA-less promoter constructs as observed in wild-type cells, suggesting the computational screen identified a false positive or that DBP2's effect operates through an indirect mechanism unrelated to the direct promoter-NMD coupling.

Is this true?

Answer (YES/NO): NO